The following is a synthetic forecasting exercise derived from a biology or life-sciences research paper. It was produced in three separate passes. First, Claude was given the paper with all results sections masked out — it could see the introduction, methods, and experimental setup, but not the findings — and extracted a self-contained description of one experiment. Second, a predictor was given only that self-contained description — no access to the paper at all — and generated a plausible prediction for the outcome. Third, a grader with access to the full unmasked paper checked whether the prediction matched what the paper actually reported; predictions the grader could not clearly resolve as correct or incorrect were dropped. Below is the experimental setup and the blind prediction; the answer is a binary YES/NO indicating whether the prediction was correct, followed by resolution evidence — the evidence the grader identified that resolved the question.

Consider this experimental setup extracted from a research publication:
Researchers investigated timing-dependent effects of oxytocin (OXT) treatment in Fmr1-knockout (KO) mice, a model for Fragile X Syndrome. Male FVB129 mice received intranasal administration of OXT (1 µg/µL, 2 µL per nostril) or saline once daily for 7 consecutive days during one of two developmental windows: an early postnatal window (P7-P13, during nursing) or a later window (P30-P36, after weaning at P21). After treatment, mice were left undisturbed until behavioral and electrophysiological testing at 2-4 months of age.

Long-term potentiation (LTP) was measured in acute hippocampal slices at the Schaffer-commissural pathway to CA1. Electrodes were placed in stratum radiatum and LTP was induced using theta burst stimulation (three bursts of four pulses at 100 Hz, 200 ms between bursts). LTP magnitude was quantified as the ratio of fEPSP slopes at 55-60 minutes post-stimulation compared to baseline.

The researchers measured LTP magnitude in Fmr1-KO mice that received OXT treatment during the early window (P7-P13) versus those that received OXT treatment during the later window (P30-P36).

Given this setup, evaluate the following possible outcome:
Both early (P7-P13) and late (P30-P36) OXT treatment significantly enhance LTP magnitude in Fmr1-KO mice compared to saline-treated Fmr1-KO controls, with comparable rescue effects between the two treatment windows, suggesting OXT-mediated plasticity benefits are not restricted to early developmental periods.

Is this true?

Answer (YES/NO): NO